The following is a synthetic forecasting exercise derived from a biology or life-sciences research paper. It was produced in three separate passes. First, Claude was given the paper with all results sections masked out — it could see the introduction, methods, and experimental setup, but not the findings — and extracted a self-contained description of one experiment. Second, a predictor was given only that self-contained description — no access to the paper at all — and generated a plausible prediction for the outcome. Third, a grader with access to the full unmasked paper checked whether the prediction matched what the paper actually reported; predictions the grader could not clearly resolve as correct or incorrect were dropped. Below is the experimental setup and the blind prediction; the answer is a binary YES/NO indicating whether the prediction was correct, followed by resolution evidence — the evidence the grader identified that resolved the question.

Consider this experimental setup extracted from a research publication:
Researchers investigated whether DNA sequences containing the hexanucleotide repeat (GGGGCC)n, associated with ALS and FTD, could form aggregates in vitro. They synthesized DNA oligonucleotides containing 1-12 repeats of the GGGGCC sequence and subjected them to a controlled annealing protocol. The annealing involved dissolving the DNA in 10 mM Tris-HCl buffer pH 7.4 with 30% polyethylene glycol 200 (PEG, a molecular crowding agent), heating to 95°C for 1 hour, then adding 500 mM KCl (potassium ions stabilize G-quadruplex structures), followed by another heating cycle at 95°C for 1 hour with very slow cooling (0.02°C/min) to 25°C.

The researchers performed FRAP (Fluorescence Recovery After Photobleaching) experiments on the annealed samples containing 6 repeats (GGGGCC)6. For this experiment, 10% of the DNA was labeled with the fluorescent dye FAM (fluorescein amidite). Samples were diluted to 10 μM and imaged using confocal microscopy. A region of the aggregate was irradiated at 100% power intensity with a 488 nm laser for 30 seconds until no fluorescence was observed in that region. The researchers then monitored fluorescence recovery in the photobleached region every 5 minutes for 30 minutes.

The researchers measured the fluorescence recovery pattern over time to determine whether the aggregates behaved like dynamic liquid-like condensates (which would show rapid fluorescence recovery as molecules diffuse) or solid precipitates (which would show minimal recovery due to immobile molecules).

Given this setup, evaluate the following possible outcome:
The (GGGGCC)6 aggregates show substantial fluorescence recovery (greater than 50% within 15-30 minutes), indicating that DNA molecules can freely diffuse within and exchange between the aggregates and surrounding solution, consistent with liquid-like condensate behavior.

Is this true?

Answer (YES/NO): NO